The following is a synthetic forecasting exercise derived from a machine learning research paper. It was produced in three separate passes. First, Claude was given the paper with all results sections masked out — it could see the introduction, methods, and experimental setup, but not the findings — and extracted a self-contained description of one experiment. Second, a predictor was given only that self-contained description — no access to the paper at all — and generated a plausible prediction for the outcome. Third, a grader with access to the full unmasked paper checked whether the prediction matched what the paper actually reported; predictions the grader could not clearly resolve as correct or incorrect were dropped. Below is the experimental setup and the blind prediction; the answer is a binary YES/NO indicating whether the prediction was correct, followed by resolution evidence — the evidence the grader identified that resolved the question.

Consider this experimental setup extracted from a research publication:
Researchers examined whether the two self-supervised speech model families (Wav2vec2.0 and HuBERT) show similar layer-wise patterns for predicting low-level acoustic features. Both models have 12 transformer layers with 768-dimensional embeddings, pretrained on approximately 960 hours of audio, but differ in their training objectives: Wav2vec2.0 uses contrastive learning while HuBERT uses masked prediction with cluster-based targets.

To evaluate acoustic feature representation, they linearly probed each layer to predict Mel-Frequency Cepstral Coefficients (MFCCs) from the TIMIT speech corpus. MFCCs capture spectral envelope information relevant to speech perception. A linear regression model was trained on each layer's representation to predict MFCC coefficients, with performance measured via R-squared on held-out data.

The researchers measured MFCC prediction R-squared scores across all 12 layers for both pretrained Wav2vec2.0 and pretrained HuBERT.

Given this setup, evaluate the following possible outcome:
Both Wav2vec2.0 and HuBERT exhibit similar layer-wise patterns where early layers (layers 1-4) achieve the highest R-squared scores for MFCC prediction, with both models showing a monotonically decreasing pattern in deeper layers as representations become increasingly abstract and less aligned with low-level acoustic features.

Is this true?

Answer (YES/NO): NO